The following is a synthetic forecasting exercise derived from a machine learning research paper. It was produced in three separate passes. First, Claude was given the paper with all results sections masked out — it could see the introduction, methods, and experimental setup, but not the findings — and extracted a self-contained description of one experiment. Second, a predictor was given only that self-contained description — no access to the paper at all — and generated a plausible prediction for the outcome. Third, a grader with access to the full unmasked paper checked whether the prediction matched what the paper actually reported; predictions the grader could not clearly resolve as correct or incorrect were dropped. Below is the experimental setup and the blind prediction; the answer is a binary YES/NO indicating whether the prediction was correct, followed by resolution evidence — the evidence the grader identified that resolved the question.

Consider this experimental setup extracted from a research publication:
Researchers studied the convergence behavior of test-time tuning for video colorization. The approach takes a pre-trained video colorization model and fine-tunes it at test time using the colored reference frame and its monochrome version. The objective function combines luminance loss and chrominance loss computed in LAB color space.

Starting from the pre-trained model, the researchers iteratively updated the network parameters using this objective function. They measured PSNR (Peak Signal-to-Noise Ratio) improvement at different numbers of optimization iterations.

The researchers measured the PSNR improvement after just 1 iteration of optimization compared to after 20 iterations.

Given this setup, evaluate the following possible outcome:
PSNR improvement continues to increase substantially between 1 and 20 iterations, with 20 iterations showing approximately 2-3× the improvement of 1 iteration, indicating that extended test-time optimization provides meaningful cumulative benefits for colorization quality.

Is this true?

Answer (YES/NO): NO